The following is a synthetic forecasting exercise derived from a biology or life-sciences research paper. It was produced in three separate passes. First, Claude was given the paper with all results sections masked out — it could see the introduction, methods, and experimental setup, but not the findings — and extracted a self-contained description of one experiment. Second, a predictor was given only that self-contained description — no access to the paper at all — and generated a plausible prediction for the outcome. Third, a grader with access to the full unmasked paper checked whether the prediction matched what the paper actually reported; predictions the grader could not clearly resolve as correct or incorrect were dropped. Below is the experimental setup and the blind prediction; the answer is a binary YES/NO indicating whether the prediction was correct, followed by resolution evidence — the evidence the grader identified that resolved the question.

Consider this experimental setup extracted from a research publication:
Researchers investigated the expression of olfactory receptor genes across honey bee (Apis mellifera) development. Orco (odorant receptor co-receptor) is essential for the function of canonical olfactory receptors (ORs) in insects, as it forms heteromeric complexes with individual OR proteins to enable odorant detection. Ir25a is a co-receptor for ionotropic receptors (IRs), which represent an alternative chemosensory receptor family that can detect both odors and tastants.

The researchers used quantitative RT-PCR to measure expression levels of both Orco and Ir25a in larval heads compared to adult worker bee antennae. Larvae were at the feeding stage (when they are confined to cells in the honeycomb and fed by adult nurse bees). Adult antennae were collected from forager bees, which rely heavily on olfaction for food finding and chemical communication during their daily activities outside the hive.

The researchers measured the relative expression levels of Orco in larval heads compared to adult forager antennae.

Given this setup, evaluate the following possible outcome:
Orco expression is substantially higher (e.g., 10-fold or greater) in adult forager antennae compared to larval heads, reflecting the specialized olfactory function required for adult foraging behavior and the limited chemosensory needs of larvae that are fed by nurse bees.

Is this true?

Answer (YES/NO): YES